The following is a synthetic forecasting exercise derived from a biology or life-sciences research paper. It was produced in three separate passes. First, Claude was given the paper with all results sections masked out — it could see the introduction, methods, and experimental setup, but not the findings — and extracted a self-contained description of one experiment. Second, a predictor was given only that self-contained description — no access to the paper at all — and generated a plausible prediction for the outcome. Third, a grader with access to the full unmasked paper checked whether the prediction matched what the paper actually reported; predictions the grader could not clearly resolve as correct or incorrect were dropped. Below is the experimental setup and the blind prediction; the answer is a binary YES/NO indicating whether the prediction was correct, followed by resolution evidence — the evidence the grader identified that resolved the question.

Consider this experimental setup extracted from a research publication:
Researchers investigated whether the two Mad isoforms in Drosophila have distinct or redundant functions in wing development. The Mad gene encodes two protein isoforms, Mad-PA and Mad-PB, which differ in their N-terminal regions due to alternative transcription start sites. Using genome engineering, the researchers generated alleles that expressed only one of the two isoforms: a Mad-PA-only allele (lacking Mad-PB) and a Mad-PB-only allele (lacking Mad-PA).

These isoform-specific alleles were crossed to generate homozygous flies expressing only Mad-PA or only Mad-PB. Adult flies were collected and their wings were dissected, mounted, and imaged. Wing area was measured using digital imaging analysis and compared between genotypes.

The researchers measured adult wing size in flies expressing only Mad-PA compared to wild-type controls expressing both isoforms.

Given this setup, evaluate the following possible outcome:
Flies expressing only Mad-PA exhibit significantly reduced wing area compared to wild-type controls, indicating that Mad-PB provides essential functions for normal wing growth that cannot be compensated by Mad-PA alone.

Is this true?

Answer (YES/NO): YES